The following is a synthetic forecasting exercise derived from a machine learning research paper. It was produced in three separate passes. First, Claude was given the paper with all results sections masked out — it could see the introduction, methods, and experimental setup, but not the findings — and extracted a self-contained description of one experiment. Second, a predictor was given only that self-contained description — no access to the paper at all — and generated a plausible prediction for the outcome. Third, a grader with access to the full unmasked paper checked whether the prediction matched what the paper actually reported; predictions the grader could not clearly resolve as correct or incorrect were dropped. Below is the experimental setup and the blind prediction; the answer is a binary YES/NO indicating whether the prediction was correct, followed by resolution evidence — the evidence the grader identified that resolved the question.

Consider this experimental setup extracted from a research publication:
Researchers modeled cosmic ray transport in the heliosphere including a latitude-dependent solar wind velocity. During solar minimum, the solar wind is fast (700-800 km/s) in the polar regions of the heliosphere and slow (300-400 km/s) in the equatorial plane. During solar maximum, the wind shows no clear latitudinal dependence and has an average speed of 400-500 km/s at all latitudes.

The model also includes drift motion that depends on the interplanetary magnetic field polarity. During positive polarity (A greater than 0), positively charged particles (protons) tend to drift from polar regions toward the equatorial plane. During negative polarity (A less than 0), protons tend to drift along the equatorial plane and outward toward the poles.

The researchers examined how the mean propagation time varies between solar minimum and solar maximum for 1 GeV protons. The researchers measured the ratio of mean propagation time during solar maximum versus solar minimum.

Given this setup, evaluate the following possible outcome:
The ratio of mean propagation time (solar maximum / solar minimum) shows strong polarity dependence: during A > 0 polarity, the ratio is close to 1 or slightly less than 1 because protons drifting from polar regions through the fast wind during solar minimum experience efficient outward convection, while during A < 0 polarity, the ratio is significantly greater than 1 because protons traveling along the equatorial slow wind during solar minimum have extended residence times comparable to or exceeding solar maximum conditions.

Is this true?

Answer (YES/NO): NO